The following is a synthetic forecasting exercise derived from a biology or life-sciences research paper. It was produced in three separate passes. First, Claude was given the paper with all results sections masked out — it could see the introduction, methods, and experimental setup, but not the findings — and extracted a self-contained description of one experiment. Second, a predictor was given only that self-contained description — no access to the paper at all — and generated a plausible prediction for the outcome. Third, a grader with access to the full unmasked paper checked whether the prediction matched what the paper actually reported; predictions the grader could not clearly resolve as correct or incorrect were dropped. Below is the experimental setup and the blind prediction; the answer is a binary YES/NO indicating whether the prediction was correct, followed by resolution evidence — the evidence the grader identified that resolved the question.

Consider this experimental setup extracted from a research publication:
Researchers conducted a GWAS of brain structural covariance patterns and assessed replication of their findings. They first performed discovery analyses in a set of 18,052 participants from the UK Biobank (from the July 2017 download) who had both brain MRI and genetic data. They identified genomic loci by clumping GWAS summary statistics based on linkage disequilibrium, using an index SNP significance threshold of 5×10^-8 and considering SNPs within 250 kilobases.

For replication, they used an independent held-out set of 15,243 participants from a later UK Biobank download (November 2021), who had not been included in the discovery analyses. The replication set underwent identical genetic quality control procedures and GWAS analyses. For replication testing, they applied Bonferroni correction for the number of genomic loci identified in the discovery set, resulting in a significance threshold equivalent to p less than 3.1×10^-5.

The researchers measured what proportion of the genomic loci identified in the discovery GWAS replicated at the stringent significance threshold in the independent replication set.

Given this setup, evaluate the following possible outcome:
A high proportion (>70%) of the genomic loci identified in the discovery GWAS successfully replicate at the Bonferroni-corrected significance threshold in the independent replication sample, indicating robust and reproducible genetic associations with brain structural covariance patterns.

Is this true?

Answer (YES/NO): YES